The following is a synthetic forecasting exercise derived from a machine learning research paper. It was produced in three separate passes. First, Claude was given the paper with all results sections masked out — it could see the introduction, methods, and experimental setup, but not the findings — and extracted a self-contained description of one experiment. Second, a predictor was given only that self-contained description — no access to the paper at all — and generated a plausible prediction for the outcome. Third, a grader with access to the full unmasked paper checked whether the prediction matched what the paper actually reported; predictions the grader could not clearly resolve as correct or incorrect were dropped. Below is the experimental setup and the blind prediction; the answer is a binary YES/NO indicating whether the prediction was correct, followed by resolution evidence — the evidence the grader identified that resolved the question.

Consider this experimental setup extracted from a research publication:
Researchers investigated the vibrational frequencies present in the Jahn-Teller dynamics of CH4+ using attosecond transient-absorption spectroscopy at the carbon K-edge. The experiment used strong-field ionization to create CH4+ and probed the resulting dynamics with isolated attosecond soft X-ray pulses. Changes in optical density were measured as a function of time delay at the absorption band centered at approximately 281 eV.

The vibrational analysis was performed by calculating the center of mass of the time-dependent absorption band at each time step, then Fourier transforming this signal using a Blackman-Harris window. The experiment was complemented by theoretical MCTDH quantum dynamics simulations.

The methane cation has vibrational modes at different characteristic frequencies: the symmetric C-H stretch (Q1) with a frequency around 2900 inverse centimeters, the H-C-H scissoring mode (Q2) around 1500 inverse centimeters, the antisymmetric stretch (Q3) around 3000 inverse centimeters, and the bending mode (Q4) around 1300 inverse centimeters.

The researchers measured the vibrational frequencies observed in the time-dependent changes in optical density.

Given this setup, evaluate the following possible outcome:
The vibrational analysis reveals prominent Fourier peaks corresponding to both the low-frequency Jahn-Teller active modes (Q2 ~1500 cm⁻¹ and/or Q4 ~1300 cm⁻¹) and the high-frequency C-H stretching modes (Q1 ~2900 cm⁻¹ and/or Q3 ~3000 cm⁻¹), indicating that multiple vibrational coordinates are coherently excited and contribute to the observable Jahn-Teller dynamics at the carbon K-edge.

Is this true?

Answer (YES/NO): YES